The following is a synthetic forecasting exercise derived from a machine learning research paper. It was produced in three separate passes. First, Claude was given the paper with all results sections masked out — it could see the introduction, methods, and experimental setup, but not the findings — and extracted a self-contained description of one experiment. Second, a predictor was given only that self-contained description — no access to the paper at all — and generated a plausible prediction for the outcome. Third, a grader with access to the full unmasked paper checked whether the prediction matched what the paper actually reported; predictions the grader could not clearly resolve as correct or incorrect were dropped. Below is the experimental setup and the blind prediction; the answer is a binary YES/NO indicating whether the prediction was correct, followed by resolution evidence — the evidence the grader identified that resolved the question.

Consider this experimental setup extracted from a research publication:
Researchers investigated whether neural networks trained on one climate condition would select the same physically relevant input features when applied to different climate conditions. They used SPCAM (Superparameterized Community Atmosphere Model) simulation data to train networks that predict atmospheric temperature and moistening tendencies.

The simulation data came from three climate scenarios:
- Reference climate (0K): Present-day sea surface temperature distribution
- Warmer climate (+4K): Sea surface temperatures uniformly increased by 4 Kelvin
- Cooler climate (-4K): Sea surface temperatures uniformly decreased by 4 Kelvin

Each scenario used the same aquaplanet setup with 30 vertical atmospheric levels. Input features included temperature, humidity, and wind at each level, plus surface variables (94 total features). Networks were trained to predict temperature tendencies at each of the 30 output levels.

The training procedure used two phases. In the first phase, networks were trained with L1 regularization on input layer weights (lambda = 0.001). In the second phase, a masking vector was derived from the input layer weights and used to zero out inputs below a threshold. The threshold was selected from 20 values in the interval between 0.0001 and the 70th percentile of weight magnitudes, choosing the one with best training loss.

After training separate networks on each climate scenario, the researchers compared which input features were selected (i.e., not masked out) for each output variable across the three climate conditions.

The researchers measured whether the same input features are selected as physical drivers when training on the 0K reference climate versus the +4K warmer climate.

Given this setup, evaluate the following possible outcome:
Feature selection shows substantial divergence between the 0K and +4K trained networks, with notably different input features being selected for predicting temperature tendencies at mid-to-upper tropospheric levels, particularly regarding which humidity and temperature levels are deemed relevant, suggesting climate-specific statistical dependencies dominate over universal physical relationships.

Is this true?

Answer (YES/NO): NO